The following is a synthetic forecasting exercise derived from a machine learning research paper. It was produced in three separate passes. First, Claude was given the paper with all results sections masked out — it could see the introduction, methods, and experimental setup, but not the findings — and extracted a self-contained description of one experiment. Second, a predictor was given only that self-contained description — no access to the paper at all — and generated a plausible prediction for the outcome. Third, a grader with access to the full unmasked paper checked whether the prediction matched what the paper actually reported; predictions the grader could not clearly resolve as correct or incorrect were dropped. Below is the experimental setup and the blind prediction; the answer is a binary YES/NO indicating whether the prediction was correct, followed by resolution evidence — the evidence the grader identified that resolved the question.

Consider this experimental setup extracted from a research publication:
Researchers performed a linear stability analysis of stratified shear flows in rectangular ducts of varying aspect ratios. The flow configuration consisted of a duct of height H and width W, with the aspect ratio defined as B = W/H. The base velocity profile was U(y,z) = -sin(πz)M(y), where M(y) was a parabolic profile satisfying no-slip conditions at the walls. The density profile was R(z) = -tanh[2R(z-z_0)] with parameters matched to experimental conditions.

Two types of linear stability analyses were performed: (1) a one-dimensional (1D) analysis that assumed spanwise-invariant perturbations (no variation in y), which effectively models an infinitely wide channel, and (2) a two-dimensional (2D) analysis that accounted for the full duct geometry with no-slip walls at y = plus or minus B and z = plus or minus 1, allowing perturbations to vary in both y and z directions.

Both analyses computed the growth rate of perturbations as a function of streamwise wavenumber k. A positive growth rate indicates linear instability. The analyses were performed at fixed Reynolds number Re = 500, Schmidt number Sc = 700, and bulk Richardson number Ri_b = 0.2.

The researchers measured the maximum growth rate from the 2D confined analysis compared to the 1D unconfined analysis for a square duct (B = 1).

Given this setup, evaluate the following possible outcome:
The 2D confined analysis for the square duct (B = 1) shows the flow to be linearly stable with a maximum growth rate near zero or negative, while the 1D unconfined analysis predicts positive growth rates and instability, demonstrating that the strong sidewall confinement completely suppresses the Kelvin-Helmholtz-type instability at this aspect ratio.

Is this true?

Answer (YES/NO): NO